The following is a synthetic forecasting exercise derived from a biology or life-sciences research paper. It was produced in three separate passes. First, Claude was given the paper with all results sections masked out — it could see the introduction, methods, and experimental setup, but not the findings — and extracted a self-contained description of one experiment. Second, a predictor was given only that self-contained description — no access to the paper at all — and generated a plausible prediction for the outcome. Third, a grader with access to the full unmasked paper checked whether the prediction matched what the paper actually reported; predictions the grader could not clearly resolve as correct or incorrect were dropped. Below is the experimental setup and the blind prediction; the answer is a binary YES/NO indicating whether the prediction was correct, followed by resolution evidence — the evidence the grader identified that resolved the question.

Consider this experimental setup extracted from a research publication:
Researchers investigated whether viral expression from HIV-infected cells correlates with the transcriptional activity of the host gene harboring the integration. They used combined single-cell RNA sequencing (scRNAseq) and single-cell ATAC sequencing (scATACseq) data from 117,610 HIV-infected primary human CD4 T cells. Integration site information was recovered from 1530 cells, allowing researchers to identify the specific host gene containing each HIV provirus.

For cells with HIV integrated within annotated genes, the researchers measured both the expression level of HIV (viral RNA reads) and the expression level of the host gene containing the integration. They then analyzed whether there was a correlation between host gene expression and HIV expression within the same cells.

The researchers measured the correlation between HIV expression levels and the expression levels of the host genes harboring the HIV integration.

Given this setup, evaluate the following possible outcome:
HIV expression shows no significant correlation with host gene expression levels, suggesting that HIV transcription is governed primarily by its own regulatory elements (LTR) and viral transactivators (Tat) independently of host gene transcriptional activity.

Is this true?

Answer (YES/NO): NO